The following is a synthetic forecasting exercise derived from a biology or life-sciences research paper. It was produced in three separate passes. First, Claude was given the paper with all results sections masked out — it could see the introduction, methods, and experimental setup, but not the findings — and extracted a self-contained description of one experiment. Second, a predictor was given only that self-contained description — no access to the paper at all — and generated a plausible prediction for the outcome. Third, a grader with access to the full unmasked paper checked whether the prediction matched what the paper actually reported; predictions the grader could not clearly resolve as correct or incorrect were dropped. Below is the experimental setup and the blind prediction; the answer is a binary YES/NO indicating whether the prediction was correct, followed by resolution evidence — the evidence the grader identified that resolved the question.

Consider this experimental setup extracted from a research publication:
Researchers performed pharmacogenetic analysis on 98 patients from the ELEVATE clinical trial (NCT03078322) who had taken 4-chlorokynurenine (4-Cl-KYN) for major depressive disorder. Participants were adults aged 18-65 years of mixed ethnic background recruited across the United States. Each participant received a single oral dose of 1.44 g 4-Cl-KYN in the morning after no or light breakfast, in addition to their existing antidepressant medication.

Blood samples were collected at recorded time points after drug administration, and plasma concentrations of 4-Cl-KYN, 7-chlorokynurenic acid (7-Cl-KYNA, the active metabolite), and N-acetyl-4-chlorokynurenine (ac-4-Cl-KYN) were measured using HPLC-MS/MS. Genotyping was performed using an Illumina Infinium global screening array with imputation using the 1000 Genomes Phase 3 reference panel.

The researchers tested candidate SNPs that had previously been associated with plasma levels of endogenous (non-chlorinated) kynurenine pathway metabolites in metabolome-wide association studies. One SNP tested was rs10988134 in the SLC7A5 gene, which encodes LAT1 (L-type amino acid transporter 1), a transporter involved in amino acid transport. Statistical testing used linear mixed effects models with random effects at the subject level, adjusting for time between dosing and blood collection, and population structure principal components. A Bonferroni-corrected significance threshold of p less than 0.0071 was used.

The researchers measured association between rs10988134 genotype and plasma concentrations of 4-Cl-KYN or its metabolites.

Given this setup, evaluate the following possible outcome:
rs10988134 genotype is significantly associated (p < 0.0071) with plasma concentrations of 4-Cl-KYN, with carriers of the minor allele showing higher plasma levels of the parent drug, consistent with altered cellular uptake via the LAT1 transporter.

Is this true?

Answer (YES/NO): NO